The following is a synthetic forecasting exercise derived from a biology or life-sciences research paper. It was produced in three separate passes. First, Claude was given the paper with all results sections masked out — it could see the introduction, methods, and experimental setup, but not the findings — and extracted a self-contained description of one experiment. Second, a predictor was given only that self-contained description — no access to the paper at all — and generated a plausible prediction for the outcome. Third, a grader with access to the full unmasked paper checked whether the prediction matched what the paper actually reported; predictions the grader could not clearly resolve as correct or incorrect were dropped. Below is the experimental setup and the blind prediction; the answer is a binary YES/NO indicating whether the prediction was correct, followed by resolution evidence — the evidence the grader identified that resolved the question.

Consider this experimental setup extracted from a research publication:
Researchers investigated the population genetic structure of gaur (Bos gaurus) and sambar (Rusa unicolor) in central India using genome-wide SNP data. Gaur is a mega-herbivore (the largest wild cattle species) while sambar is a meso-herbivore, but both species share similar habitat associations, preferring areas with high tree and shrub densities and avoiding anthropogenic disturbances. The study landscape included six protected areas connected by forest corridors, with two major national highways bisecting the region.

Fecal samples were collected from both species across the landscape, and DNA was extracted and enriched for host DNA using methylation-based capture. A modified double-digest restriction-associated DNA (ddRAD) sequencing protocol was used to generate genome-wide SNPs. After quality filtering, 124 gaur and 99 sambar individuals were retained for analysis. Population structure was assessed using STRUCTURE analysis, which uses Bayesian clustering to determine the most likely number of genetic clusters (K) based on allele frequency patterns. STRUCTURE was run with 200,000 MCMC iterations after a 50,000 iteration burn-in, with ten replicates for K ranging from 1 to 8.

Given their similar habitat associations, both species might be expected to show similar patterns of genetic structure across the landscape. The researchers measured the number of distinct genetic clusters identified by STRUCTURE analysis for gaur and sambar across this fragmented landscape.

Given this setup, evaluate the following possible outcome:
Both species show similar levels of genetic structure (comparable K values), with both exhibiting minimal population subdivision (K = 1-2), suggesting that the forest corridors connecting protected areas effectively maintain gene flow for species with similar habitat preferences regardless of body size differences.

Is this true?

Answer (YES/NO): NO